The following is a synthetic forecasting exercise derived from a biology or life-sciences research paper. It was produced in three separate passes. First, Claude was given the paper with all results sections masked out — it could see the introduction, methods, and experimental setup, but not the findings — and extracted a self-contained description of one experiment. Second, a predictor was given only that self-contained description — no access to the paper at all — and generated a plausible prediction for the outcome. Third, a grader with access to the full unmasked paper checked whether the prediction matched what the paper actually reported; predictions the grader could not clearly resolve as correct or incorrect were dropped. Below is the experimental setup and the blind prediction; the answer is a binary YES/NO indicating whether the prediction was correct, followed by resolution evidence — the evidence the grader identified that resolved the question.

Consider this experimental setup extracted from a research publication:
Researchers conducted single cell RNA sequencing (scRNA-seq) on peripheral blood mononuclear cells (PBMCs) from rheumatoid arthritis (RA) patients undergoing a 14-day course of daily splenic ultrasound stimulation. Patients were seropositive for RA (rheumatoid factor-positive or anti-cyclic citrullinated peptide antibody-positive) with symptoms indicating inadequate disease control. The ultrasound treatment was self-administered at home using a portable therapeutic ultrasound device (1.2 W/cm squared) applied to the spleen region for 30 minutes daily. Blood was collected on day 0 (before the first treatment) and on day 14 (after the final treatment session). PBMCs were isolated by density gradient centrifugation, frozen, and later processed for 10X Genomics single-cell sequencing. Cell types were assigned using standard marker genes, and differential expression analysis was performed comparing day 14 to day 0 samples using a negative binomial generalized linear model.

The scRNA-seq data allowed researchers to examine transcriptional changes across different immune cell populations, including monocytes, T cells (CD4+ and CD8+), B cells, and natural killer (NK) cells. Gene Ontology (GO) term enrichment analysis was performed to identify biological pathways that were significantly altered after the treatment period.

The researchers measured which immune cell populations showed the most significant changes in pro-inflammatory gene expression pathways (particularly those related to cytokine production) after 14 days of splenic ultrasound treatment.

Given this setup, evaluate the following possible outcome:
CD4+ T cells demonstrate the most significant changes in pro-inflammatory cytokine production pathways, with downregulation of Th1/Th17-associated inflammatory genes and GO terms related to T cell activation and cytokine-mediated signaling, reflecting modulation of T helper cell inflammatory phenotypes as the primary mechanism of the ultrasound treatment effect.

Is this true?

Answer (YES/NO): NO